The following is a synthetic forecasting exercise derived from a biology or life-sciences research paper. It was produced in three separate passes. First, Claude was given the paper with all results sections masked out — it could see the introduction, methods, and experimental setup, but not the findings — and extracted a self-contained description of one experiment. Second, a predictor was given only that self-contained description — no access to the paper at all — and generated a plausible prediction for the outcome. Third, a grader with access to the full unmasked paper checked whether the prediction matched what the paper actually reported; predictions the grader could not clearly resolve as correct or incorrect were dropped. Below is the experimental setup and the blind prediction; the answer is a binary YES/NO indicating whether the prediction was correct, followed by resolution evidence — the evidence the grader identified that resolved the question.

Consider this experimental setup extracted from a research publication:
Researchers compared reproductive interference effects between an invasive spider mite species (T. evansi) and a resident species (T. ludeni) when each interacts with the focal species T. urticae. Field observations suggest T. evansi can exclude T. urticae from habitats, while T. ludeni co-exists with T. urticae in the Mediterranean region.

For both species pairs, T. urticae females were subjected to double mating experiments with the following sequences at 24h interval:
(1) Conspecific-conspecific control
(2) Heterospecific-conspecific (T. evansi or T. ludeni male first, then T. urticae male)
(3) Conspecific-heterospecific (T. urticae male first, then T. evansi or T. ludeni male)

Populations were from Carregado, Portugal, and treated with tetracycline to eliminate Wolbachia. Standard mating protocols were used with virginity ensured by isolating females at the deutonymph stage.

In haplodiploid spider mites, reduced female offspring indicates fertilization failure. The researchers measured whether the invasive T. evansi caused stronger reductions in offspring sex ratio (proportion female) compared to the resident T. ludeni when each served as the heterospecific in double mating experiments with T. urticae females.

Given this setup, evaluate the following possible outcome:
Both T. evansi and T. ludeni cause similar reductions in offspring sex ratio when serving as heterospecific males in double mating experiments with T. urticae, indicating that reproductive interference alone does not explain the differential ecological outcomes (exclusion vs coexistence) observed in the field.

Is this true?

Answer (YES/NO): NO